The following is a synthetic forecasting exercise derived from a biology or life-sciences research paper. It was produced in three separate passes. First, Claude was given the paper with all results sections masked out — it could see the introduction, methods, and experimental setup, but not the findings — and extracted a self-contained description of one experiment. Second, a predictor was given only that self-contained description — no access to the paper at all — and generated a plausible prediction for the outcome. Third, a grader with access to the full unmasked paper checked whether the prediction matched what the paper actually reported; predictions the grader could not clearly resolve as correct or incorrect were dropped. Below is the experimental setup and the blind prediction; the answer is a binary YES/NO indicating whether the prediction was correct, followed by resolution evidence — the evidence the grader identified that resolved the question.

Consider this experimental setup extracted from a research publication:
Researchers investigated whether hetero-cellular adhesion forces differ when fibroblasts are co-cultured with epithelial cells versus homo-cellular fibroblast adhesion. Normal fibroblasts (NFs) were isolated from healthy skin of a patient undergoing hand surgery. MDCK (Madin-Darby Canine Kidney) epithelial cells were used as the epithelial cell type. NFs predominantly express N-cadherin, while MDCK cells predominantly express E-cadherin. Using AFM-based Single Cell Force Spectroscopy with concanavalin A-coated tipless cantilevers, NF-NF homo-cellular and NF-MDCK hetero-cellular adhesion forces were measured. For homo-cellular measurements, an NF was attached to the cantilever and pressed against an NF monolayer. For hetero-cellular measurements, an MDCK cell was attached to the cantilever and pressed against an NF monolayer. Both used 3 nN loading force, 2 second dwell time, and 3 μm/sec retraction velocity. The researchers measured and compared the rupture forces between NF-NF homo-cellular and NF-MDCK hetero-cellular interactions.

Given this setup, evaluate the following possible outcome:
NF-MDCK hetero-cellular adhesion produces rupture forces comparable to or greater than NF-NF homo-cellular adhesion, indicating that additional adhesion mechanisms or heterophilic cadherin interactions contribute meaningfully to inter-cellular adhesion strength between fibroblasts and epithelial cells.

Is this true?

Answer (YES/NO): NO